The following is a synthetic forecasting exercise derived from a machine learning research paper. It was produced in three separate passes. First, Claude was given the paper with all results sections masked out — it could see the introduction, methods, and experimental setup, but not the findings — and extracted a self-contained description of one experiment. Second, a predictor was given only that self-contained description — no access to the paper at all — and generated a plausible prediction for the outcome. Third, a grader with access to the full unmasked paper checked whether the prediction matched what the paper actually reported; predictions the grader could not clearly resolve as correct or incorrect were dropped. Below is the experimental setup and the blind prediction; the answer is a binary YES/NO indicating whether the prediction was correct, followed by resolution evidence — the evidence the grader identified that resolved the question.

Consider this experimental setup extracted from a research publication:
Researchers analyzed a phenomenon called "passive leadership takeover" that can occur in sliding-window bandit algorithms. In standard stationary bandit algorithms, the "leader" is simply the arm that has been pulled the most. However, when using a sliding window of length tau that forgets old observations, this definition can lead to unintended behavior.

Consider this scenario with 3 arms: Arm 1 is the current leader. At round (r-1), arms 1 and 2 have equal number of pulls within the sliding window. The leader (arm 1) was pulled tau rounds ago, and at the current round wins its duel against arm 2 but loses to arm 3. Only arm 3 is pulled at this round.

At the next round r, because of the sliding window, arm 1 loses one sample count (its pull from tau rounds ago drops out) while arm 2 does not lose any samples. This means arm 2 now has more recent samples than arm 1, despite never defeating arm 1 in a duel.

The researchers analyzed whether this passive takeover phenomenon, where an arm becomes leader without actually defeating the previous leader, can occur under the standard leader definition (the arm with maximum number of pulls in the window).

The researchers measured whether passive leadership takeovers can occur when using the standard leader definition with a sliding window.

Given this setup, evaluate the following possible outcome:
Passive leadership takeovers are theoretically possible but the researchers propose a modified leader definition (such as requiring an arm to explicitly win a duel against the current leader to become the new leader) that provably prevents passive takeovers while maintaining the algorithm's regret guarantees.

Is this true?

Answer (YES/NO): YES